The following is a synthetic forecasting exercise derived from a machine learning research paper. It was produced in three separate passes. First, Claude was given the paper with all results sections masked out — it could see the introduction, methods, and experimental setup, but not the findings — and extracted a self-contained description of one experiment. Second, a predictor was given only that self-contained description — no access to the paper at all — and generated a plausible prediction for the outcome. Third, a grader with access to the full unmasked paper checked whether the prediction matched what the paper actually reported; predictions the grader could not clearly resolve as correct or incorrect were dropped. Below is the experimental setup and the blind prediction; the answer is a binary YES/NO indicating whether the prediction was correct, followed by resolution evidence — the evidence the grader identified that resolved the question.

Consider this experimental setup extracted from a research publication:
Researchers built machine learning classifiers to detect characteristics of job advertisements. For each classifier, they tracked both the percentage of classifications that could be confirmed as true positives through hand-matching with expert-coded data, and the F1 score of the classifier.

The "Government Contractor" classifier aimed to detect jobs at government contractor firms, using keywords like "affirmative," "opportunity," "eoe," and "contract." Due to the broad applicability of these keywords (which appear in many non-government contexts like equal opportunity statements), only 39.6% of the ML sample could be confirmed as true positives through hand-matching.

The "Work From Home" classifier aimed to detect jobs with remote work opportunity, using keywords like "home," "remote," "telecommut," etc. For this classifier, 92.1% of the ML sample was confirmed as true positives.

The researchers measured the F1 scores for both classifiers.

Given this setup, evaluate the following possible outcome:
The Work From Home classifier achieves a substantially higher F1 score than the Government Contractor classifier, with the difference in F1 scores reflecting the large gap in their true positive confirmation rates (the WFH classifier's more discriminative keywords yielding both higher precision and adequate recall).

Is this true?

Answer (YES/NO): NO